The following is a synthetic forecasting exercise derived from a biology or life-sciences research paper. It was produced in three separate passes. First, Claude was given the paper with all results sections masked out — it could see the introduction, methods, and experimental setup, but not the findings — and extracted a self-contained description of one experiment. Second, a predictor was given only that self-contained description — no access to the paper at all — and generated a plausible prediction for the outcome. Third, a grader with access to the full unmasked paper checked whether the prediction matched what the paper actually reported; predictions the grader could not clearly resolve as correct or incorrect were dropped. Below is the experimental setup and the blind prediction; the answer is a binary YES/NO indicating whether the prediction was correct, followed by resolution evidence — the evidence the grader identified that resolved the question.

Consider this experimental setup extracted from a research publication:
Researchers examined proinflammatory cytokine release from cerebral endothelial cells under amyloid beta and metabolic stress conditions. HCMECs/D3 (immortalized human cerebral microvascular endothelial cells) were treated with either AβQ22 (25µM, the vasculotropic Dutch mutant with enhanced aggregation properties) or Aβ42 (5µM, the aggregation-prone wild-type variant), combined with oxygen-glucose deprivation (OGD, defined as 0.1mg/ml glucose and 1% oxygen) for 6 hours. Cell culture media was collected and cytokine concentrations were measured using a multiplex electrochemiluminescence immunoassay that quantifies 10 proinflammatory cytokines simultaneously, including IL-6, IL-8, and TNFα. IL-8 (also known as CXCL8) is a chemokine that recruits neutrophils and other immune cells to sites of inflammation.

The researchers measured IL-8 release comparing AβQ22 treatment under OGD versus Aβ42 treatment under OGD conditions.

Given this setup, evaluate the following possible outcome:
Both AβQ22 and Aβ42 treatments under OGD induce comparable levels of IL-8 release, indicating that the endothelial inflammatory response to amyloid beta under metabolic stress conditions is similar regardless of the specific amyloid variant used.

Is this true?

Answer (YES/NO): NO